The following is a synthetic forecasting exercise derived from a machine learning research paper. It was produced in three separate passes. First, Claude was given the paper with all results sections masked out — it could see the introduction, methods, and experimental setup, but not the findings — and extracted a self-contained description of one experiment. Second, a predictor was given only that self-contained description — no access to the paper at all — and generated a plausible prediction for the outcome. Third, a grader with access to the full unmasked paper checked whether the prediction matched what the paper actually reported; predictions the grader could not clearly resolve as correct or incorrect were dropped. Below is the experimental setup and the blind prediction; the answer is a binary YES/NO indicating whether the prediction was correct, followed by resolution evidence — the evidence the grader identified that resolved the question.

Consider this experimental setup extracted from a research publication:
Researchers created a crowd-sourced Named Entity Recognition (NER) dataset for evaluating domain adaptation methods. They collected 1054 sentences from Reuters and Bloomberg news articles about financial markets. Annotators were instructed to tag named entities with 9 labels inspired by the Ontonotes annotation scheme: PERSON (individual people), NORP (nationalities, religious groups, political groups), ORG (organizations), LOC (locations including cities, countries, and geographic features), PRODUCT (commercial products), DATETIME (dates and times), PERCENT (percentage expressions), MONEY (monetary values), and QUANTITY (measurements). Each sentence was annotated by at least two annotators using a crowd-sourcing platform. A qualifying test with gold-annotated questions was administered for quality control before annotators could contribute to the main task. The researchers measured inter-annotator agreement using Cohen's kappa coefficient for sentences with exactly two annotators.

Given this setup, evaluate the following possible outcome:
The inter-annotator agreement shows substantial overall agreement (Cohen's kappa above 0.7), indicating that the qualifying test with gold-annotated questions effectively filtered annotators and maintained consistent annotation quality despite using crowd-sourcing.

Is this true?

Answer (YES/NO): NO